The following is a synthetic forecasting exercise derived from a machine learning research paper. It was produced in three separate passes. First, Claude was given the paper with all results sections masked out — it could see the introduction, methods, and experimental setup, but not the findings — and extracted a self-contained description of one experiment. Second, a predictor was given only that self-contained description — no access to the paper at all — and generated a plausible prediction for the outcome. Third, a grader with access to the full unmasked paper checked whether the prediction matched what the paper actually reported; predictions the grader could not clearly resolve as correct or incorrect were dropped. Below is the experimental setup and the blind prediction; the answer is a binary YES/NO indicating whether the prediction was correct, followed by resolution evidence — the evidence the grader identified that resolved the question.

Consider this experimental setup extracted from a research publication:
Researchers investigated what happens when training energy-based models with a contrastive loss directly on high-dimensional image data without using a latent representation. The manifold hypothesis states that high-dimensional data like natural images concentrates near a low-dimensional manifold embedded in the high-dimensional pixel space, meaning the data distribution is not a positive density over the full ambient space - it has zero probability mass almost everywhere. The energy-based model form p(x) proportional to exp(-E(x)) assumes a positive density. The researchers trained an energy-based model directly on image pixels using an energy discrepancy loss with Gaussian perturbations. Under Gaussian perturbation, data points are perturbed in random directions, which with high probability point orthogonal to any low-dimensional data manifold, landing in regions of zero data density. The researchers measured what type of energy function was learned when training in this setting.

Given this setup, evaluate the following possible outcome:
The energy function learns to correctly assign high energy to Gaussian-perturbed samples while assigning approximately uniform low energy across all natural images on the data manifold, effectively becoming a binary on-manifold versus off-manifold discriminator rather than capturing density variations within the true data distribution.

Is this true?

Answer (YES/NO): YES